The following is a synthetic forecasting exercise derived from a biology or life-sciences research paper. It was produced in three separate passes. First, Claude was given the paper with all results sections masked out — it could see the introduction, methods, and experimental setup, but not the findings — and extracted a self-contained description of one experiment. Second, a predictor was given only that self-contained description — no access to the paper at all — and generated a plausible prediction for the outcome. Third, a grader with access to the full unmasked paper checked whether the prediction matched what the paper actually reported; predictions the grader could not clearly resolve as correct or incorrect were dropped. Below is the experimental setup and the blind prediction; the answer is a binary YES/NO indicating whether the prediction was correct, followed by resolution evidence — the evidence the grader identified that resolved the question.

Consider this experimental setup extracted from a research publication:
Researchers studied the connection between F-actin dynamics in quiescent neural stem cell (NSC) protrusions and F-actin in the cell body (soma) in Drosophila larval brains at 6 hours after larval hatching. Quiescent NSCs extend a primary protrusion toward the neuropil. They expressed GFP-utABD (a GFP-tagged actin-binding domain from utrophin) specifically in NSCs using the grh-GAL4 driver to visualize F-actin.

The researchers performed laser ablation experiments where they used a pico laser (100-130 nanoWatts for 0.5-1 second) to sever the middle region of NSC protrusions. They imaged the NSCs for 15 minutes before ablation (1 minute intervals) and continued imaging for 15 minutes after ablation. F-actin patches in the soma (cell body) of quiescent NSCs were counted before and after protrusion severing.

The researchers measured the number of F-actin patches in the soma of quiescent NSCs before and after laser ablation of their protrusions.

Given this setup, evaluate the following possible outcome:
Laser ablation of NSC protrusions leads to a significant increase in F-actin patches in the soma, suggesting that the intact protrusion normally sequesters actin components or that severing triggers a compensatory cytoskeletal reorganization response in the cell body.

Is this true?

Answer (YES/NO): NO